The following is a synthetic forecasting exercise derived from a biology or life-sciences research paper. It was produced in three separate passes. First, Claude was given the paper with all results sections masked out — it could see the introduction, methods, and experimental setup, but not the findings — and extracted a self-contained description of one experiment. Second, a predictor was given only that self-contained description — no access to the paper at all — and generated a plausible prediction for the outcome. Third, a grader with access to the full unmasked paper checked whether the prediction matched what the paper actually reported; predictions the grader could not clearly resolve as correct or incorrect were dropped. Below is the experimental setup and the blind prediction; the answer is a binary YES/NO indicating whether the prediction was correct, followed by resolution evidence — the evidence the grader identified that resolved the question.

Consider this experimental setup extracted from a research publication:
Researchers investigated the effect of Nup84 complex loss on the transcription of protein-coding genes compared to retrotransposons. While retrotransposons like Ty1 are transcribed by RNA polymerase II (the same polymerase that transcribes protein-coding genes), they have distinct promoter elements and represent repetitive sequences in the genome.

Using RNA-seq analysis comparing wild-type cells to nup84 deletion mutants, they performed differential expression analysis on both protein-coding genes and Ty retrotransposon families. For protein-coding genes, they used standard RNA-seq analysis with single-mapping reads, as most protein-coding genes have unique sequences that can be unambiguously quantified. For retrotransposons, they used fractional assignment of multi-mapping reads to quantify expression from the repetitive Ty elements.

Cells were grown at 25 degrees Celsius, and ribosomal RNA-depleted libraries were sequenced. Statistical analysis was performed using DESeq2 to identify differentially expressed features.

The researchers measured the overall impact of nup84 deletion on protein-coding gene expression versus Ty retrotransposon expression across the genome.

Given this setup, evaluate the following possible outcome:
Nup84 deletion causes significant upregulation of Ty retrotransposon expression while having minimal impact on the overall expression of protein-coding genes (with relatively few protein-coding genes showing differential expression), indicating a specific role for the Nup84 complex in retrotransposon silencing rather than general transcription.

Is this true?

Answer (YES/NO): YES